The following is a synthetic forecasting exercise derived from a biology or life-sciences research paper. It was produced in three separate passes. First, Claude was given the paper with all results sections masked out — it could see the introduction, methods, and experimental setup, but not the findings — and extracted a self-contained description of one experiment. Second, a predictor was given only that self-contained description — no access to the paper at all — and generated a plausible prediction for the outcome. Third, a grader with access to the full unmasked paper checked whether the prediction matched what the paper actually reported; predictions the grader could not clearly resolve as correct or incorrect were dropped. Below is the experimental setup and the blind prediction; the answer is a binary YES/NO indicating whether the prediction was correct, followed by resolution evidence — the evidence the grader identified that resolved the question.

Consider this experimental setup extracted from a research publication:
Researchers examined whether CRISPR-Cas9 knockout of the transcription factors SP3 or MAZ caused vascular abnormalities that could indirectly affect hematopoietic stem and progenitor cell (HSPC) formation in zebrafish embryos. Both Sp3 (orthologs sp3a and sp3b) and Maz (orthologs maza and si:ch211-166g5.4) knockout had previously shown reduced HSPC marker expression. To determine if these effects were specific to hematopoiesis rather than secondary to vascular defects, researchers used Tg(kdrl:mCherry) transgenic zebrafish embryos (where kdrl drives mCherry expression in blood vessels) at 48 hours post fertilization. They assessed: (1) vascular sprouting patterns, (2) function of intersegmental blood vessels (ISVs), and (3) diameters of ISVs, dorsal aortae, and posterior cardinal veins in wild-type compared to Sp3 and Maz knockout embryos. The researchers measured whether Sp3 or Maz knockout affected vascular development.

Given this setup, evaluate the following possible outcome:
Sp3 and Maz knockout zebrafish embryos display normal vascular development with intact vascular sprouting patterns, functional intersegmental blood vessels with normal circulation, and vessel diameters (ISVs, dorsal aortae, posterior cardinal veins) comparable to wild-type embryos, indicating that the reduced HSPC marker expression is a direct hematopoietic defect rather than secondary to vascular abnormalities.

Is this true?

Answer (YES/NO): YES